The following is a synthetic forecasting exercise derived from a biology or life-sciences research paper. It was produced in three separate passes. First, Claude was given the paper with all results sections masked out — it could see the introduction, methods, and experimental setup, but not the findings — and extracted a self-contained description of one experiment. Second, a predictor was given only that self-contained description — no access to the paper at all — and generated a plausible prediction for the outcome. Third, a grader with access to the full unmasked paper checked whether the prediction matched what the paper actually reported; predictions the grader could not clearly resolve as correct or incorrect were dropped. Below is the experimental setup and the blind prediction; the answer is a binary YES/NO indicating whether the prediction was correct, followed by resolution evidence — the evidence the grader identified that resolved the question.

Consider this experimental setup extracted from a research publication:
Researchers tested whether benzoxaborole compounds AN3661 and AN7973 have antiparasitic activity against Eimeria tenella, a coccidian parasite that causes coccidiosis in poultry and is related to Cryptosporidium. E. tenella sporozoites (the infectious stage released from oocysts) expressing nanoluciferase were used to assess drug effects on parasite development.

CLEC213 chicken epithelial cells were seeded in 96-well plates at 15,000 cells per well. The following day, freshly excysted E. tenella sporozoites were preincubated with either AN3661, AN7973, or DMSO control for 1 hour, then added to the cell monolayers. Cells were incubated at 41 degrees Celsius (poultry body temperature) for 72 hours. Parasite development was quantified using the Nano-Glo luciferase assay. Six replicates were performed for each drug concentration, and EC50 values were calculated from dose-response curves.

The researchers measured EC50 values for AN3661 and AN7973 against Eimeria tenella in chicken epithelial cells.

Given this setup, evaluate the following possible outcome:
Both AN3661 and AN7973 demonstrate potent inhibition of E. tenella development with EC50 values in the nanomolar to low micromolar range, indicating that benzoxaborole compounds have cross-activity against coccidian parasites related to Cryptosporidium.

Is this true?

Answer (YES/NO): YES